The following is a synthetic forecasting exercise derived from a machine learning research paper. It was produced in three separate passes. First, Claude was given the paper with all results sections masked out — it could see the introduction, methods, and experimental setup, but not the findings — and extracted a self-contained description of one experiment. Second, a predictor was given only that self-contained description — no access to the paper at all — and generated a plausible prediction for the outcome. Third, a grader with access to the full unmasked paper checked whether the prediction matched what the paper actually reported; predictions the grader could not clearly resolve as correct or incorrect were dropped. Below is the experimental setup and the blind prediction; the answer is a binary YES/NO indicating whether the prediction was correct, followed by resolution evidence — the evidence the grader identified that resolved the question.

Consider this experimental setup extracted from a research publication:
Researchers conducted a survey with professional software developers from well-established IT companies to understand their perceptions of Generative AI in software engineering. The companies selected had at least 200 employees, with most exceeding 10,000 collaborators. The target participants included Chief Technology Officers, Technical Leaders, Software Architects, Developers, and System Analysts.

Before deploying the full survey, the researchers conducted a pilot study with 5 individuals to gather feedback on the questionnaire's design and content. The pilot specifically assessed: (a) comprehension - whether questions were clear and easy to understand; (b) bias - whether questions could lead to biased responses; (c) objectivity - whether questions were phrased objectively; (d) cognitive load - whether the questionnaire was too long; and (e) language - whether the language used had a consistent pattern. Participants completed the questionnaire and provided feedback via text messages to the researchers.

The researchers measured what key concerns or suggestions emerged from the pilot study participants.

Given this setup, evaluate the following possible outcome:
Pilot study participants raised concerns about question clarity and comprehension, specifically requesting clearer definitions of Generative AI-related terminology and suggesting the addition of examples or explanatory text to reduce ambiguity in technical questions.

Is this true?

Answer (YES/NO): NO